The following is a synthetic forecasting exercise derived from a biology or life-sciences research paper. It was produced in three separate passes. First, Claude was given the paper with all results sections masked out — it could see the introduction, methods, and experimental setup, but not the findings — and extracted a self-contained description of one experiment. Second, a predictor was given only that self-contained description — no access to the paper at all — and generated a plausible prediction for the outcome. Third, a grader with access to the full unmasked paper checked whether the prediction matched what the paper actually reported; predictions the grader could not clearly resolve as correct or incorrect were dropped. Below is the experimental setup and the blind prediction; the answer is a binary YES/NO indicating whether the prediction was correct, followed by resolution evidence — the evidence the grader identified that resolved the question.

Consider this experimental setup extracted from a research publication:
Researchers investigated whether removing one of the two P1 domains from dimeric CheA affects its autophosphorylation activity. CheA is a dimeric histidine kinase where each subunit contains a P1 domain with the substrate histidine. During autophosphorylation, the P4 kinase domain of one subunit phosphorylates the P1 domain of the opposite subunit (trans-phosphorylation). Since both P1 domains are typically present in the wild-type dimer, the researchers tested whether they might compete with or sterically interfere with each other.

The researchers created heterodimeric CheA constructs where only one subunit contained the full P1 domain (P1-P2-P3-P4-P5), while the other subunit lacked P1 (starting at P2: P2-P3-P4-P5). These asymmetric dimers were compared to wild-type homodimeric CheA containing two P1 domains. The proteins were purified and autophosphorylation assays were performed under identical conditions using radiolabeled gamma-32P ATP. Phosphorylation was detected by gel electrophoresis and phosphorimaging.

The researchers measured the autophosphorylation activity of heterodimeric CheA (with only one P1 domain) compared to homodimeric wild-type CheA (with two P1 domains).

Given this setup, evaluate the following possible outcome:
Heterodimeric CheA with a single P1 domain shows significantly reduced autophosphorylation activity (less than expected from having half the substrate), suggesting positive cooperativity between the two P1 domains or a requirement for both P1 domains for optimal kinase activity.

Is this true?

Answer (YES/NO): NO